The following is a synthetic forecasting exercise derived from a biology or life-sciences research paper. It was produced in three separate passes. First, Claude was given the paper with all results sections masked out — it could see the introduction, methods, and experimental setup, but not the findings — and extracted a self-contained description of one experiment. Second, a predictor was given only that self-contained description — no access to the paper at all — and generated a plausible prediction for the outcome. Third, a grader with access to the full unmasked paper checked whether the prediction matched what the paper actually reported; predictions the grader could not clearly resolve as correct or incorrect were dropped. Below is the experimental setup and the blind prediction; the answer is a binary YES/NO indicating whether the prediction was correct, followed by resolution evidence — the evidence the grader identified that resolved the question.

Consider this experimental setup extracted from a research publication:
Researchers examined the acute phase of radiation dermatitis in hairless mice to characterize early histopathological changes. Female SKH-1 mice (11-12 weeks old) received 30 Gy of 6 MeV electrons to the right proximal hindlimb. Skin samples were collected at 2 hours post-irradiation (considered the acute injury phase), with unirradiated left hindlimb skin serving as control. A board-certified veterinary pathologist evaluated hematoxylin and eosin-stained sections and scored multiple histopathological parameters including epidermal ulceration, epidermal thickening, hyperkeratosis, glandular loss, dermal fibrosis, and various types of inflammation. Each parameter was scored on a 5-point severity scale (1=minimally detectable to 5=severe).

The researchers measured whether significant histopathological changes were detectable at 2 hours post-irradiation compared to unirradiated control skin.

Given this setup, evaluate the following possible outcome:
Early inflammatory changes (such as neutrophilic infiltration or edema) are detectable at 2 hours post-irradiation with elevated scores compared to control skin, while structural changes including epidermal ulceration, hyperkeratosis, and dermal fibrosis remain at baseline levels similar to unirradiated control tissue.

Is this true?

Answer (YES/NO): NO